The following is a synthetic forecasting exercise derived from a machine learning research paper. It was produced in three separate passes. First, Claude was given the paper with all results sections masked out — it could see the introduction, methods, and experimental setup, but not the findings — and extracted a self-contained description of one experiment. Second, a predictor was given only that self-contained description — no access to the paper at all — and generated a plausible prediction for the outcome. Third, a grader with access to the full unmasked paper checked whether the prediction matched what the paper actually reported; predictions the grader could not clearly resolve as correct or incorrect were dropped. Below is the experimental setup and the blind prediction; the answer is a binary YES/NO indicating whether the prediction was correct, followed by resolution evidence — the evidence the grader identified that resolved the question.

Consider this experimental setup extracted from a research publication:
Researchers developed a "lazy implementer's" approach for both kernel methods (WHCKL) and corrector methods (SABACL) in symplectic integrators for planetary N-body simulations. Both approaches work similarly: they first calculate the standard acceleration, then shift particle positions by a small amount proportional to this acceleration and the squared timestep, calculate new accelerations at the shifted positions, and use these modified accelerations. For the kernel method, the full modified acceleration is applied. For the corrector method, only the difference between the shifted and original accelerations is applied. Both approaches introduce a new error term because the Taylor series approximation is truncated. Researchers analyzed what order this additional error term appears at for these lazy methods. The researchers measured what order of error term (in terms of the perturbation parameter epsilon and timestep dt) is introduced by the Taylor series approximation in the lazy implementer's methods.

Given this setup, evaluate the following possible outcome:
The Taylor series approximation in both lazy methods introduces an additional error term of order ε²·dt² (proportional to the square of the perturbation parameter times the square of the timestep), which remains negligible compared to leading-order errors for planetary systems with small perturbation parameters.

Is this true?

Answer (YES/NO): NO